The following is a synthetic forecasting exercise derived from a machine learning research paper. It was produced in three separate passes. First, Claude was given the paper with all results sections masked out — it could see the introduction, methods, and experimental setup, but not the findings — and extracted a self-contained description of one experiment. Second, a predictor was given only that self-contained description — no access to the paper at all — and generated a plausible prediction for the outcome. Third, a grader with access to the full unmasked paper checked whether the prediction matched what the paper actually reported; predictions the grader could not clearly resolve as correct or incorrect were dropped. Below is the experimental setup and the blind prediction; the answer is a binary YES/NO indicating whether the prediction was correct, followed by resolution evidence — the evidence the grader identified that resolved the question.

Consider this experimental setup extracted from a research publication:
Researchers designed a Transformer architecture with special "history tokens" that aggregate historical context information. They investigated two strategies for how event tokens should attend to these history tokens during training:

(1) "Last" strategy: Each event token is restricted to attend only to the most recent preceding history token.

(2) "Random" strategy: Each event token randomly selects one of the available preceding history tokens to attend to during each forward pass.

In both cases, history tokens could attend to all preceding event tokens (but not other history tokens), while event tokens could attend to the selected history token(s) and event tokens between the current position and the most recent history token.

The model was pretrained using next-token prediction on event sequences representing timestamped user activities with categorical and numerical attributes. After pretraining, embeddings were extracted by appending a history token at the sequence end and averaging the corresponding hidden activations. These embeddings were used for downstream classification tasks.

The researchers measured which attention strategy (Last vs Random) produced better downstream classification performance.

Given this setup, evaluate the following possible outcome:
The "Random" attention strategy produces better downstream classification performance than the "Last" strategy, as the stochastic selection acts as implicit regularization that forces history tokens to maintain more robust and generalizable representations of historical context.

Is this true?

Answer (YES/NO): YES